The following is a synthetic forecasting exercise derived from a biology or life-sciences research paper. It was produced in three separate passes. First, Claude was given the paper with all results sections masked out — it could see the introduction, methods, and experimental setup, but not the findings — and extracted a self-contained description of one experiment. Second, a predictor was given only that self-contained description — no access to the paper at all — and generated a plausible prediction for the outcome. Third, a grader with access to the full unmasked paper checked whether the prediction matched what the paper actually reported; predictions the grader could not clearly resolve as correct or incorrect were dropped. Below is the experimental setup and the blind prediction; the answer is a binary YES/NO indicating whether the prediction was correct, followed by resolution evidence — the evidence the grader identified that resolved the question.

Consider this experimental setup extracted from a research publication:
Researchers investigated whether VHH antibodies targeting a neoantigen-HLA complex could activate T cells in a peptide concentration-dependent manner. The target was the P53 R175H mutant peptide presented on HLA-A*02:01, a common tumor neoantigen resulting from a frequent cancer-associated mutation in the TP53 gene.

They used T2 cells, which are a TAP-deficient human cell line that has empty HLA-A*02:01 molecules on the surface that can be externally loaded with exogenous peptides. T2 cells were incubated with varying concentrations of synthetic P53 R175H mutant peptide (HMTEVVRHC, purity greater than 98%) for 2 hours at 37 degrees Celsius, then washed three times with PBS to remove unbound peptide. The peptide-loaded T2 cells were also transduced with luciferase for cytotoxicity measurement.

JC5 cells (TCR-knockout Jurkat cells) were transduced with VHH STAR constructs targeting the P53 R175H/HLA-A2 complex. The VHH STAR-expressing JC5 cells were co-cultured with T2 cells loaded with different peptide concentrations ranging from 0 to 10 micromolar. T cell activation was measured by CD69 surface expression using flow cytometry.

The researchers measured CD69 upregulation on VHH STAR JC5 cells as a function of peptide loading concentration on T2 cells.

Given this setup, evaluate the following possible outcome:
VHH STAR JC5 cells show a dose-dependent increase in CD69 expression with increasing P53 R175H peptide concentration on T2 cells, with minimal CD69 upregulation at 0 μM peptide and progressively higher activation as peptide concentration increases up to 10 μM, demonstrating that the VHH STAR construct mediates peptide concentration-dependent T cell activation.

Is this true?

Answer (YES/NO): NO